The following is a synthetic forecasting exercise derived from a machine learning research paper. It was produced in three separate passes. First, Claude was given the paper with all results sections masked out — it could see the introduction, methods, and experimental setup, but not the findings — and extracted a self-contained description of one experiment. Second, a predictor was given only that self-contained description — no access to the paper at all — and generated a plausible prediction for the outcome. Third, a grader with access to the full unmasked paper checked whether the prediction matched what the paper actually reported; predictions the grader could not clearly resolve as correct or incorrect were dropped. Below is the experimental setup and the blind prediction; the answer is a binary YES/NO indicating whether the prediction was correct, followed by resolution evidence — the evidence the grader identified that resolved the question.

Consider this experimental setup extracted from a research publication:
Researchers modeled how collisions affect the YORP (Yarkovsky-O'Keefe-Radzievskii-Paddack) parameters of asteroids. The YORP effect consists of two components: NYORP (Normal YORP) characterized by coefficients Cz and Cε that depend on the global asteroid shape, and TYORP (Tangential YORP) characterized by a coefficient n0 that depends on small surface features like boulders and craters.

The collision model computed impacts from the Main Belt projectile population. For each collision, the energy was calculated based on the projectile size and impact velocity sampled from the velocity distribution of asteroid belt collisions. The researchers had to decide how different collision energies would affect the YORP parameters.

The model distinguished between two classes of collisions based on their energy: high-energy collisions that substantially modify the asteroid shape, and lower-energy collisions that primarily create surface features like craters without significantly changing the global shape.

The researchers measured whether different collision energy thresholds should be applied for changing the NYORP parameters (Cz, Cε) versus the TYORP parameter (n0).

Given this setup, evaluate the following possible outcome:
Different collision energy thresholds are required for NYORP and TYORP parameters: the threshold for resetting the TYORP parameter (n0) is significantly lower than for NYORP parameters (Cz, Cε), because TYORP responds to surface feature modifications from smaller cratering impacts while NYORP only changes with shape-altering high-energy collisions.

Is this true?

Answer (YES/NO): YES